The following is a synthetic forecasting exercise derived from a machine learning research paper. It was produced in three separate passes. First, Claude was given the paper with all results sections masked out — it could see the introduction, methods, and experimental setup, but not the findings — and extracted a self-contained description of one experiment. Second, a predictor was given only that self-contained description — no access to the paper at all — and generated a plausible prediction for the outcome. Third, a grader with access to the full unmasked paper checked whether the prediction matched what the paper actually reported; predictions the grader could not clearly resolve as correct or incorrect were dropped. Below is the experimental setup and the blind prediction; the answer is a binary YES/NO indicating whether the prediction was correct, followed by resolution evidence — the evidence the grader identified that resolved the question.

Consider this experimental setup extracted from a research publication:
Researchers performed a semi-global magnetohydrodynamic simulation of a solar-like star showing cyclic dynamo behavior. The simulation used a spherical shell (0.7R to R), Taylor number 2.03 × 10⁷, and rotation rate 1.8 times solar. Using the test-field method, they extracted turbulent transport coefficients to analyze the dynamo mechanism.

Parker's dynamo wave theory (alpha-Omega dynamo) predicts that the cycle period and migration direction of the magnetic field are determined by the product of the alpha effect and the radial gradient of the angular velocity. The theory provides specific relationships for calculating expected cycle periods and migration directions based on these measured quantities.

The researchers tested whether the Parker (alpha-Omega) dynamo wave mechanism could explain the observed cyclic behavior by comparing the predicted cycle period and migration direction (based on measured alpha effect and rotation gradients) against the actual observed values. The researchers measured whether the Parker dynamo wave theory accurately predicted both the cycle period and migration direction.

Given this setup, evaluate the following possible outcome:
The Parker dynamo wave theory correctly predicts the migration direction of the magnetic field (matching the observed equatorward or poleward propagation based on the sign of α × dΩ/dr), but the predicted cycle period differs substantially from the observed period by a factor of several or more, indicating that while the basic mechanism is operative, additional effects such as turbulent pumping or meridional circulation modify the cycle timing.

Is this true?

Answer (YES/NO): NO